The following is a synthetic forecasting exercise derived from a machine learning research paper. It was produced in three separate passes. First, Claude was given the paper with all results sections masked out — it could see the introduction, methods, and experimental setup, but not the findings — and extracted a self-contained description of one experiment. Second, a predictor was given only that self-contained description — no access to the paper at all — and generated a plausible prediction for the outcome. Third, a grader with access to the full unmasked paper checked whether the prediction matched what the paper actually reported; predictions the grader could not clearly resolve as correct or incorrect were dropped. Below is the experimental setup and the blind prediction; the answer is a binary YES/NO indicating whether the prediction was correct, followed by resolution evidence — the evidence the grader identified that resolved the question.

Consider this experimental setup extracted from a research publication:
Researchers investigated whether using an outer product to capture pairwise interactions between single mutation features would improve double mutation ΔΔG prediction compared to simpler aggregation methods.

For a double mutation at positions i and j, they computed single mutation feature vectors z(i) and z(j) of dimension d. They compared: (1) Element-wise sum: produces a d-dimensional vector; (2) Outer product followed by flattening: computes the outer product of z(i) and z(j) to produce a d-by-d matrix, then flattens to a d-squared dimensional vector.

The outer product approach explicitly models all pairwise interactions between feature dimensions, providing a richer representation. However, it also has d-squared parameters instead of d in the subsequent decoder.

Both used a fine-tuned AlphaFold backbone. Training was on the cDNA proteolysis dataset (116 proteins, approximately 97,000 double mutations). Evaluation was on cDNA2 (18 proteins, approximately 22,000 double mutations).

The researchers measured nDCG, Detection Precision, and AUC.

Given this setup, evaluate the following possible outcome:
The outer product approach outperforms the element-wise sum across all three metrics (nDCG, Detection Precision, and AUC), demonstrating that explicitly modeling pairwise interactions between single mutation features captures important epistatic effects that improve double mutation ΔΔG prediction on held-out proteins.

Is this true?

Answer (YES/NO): NO